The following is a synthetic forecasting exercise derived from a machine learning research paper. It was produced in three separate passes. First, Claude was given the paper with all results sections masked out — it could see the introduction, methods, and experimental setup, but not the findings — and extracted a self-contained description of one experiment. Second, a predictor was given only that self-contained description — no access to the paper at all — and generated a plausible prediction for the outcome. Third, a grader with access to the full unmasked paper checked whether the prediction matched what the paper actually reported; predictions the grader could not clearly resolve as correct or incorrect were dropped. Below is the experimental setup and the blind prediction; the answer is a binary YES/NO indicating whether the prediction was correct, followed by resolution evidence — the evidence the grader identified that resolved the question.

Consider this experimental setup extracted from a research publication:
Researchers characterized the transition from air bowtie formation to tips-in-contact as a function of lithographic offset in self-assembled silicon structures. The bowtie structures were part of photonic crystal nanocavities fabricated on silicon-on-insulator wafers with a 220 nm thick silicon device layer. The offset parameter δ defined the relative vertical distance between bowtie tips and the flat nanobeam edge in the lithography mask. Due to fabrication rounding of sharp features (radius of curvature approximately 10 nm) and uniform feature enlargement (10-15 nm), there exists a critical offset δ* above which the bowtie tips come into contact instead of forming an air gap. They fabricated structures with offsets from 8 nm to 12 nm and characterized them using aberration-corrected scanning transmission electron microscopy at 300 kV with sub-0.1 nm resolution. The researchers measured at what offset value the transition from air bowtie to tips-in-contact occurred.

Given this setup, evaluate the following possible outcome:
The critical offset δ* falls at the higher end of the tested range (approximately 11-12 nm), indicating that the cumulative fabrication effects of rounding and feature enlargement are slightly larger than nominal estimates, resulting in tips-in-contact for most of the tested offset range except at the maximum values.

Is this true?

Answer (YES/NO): NO